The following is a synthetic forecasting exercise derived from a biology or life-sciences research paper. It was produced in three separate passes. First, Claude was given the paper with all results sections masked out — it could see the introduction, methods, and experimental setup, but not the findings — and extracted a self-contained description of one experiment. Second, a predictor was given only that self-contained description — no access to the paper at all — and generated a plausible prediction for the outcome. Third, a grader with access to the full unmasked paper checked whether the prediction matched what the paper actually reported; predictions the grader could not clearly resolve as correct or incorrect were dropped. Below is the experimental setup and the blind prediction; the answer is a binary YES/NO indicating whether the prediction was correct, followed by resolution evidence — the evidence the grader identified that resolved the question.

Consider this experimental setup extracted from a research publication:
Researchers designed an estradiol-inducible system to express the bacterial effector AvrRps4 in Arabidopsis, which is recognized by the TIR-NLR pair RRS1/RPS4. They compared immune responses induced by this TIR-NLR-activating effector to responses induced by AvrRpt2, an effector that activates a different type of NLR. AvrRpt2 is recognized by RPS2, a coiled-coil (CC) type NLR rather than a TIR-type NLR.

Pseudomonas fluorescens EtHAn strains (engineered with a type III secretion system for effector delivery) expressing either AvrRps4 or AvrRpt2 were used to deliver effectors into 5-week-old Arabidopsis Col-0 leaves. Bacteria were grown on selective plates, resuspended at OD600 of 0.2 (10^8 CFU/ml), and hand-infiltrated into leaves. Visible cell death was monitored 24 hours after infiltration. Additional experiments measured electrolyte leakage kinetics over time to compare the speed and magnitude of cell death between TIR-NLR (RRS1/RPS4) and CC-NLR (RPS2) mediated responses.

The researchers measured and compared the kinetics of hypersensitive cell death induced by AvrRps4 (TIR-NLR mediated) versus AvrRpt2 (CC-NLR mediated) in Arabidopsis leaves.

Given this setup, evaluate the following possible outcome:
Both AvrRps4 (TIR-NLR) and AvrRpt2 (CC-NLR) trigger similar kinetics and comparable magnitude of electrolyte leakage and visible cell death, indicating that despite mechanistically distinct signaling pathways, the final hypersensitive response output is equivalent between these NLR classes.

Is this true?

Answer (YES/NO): NO